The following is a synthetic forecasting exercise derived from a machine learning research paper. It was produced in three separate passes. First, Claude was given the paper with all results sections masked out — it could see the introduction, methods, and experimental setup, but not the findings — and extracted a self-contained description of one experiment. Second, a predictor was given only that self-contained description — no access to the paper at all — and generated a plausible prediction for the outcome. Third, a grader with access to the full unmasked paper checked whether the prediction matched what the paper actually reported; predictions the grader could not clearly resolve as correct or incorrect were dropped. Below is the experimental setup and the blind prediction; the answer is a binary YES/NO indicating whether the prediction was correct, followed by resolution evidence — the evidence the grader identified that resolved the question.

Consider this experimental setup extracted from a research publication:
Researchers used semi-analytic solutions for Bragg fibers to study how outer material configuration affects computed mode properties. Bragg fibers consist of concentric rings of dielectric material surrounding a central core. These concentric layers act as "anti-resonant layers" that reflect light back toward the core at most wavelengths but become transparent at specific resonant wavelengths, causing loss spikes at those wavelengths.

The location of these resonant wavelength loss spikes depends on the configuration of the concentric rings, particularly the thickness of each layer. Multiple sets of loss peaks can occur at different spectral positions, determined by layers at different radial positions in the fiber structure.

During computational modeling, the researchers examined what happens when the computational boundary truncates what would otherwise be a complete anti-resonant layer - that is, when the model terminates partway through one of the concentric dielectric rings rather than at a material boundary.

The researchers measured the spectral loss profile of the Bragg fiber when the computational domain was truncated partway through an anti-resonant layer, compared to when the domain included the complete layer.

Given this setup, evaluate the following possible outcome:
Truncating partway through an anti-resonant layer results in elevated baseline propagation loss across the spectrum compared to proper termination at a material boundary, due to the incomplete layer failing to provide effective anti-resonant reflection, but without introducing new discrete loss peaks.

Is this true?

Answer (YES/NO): NO